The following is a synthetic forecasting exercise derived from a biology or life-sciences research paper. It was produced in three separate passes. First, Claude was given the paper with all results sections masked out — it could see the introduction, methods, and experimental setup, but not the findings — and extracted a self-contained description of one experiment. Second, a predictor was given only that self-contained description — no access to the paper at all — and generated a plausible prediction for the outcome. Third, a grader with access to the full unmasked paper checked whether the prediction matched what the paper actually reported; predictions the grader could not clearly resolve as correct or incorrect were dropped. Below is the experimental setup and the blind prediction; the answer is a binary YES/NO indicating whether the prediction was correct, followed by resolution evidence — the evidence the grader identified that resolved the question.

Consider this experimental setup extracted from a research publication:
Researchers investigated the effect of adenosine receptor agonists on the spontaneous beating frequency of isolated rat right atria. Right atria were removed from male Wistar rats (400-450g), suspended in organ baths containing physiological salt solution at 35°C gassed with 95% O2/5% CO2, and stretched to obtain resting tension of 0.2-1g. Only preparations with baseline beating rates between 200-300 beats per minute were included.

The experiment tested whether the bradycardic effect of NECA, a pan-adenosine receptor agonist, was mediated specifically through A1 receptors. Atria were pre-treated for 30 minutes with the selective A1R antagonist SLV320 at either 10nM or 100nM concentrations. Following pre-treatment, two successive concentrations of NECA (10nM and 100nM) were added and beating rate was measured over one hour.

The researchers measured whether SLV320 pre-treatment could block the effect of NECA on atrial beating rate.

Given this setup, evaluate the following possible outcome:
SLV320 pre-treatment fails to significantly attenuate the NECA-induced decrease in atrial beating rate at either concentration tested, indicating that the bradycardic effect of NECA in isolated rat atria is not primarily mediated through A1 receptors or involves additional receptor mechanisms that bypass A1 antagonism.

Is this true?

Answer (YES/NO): NO